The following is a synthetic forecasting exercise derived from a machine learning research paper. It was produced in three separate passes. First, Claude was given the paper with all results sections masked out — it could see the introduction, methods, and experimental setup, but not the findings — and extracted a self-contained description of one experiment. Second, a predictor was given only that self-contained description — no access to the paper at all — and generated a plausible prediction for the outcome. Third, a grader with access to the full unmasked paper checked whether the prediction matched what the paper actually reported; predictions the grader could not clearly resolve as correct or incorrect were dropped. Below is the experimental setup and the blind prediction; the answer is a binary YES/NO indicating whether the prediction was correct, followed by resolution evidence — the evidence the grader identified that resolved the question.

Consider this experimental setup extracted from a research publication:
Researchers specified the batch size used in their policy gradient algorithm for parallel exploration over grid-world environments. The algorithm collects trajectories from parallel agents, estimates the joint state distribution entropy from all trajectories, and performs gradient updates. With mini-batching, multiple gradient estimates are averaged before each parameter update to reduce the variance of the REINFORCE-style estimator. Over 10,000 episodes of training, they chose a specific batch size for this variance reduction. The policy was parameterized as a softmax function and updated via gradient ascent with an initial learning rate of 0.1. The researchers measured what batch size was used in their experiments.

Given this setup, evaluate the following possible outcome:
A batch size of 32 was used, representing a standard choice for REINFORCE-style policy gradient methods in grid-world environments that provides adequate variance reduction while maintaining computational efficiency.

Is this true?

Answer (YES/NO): NO